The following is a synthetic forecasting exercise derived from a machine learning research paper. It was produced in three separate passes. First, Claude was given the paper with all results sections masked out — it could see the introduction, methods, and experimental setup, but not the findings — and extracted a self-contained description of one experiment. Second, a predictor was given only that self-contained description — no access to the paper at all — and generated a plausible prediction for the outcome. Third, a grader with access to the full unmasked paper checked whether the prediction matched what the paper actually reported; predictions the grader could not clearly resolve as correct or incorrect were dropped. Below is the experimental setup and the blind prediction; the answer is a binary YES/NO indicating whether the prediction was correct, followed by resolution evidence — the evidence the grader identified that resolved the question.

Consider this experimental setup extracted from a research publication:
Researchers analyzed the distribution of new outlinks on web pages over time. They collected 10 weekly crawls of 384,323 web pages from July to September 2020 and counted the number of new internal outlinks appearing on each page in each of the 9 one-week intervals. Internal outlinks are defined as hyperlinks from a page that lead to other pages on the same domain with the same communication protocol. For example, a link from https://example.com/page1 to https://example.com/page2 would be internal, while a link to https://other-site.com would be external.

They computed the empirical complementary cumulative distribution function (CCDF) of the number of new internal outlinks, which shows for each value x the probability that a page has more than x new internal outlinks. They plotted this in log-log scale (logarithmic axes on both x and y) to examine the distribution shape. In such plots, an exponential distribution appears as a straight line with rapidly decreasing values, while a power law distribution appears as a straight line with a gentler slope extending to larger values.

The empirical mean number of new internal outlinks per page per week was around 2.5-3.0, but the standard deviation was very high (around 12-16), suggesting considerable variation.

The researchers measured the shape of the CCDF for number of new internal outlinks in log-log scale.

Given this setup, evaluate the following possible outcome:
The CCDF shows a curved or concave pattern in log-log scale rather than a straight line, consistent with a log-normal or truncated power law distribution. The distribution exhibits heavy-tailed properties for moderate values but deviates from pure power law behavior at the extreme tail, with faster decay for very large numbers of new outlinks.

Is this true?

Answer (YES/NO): NO